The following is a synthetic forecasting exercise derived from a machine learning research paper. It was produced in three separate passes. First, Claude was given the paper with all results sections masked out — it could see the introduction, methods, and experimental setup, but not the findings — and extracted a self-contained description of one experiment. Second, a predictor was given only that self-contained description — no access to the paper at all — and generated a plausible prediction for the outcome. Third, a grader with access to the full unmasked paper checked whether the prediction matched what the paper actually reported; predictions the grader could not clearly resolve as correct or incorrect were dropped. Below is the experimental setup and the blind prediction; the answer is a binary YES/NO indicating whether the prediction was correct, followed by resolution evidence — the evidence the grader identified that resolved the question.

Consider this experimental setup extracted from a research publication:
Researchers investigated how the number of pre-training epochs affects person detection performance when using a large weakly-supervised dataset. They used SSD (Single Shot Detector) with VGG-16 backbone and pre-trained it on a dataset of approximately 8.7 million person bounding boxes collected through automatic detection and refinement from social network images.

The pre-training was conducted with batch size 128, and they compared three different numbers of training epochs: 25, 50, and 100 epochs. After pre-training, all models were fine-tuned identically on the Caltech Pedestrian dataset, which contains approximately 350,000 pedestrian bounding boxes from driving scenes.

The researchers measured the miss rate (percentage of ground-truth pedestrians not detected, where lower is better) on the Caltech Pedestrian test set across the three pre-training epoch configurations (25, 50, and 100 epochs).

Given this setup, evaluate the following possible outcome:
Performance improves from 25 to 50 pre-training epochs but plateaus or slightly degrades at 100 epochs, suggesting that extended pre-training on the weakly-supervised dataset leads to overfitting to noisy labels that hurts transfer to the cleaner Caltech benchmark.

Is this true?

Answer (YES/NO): NO